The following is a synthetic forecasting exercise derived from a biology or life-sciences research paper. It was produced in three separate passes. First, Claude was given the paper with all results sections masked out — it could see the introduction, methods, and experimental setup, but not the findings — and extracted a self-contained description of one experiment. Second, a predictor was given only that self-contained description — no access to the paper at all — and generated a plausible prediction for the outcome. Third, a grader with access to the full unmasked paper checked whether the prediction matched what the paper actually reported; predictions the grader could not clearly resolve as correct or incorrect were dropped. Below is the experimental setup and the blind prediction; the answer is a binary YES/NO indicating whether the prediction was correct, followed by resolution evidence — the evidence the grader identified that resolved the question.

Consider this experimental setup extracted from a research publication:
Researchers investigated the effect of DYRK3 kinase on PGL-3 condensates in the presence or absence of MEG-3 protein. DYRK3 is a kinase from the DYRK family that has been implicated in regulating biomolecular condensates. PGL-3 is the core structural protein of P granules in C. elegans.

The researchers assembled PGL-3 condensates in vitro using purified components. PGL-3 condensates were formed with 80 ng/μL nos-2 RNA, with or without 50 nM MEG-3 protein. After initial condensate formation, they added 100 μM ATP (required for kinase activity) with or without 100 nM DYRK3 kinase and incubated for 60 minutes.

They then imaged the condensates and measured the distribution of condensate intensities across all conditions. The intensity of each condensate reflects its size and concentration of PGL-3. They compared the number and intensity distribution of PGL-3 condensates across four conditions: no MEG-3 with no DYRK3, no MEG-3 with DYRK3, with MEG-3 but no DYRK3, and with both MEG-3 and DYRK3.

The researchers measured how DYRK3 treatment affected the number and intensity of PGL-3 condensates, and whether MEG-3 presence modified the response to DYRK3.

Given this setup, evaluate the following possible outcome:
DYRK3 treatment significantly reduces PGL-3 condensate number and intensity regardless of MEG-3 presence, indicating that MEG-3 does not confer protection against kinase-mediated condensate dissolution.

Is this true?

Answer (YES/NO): NO